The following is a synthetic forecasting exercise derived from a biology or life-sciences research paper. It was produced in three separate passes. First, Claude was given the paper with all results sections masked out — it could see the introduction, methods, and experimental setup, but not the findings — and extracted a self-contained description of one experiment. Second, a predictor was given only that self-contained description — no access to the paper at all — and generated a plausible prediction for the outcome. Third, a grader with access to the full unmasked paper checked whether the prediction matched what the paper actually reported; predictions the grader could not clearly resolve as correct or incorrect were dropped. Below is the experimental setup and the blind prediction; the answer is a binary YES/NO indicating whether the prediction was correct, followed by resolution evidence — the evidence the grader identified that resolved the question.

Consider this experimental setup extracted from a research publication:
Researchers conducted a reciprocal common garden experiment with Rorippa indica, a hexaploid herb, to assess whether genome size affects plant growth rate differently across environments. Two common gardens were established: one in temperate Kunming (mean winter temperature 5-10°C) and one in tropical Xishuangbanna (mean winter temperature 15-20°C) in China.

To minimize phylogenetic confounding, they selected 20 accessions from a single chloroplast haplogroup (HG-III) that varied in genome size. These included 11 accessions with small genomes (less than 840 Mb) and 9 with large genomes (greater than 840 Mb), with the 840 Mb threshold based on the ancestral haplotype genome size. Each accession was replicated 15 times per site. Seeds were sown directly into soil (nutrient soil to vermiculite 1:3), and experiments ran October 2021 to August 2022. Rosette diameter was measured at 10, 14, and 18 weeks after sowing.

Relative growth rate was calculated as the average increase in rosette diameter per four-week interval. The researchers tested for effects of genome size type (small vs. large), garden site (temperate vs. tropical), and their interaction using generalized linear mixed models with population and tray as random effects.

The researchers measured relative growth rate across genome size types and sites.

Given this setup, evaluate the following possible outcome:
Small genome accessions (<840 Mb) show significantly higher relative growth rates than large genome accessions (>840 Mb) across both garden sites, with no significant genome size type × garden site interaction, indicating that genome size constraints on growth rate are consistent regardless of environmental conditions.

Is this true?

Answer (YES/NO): NO